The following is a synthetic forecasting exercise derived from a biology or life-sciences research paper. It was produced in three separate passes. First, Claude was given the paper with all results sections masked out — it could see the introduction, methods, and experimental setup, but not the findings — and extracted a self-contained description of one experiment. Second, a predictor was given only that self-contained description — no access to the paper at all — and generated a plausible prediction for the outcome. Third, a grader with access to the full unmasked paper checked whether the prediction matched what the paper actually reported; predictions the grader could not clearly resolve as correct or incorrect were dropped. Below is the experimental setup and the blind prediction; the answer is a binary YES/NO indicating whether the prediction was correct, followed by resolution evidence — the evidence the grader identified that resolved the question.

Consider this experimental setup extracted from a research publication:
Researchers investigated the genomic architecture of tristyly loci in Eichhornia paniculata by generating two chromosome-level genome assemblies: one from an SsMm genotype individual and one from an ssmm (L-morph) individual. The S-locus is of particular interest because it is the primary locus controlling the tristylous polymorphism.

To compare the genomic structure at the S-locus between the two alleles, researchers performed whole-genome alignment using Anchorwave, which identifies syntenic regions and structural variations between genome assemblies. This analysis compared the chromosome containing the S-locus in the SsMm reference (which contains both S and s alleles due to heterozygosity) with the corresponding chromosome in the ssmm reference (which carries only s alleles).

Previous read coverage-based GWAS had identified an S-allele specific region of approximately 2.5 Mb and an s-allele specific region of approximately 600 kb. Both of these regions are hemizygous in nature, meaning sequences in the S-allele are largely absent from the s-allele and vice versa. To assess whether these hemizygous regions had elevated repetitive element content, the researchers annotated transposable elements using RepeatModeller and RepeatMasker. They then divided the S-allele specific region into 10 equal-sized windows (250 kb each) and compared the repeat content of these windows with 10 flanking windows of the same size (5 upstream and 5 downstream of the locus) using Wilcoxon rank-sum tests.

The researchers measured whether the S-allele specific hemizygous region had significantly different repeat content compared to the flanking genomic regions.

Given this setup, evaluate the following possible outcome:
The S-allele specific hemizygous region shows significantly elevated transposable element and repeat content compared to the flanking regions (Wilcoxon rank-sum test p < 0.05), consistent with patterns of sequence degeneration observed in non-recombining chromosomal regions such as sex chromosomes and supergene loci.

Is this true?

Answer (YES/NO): YES